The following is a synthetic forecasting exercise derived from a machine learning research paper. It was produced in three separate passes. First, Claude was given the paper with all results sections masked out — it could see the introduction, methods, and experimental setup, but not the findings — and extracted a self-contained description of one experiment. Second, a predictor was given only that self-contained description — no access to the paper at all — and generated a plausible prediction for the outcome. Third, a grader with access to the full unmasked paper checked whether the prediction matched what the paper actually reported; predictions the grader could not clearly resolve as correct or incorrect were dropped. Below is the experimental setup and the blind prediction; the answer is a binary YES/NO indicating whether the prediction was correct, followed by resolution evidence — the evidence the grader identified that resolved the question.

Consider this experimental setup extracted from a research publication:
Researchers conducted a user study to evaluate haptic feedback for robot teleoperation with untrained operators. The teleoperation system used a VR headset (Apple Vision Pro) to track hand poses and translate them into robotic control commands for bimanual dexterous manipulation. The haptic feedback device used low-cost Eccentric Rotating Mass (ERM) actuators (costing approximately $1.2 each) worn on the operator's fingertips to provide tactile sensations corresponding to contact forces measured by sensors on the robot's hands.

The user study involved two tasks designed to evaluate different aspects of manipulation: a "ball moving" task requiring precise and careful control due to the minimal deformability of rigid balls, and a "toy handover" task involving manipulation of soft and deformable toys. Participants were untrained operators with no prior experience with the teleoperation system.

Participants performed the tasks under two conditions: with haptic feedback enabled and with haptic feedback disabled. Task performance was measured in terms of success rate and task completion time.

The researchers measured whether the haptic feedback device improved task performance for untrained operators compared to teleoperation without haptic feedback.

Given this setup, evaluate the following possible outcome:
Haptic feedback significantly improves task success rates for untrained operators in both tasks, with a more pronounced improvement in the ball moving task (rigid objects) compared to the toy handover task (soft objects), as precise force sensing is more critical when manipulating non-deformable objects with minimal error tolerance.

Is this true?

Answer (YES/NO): NO